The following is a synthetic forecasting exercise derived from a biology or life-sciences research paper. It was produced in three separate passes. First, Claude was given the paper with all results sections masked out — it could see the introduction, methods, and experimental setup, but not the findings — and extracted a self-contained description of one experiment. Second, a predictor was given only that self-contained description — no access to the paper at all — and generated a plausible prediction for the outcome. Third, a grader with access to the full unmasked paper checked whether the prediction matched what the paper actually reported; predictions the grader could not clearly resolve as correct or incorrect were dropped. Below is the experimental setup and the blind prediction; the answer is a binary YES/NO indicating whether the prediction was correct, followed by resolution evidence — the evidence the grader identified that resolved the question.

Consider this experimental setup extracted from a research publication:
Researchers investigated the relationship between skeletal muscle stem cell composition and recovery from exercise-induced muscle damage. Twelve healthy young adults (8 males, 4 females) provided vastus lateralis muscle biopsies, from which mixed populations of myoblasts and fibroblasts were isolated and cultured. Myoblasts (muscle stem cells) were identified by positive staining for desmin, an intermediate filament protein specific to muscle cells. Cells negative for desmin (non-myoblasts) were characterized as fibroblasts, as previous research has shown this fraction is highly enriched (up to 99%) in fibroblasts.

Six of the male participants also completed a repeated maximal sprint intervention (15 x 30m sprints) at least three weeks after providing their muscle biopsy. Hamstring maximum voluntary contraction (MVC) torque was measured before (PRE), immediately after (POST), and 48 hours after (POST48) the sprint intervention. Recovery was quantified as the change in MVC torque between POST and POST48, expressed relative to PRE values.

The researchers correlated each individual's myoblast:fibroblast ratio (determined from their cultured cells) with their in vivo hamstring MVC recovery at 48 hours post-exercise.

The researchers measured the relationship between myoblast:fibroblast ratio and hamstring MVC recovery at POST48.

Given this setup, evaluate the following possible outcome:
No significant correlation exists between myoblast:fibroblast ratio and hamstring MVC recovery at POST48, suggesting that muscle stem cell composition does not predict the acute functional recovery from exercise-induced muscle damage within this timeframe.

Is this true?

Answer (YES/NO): NO